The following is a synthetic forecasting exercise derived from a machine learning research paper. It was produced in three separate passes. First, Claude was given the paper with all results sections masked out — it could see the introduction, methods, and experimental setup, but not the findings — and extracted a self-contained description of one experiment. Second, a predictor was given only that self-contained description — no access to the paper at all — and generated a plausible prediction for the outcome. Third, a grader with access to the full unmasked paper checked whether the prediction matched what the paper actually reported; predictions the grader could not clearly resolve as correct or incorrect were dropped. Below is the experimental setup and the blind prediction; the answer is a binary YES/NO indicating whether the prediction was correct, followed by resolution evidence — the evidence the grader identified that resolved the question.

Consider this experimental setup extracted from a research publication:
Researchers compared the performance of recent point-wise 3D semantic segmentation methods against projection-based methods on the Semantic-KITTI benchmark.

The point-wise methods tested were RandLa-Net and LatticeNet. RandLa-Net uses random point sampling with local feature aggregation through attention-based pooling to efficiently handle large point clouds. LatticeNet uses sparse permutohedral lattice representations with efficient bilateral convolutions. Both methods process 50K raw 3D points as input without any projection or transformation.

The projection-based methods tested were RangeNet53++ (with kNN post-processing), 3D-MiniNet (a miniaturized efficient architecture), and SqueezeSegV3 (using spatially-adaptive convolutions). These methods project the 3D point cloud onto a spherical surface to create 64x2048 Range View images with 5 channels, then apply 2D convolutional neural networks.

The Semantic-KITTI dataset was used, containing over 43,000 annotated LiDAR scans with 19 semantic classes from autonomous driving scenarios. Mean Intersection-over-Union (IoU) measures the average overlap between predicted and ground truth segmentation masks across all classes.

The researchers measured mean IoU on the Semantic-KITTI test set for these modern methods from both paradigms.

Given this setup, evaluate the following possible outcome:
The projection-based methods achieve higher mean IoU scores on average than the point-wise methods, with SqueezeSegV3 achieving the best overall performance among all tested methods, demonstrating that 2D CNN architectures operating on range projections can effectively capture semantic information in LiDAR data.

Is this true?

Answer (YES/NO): YES